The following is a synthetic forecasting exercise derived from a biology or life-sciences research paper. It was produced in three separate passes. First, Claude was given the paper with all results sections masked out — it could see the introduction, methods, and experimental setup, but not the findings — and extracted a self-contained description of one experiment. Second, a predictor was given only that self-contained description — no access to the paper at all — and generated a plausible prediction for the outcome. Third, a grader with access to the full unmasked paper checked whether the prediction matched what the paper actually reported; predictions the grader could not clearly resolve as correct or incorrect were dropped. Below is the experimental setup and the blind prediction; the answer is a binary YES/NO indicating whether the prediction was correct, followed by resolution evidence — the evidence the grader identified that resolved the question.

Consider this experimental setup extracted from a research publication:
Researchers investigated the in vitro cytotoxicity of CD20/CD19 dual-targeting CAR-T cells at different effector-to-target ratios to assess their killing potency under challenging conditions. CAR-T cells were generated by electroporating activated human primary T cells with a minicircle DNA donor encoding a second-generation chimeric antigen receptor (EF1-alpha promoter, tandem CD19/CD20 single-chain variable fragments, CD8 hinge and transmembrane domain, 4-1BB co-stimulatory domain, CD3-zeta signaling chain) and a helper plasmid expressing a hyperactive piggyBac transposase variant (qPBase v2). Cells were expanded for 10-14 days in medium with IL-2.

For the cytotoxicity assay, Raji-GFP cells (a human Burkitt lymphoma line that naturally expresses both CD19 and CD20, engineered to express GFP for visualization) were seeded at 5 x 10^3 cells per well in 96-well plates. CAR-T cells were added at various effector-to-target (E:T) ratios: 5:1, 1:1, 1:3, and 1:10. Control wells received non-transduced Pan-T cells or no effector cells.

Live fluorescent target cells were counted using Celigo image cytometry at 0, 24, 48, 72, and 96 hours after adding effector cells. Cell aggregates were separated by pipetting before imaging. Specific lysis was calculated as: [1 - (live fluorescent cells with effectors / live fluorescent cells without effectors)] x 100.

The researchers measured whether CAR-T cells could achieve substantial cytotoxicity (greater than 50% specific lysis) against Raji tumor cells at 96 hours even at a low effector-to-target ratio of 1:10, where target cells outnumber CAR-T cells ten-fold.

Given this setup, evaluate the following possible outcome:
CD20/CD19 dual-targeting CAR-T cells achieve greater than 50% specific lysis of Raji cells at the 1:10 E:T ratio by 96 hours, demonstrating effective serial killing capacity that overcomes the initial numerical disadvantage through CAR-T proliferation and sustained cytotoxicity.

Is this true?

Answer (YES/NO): YES